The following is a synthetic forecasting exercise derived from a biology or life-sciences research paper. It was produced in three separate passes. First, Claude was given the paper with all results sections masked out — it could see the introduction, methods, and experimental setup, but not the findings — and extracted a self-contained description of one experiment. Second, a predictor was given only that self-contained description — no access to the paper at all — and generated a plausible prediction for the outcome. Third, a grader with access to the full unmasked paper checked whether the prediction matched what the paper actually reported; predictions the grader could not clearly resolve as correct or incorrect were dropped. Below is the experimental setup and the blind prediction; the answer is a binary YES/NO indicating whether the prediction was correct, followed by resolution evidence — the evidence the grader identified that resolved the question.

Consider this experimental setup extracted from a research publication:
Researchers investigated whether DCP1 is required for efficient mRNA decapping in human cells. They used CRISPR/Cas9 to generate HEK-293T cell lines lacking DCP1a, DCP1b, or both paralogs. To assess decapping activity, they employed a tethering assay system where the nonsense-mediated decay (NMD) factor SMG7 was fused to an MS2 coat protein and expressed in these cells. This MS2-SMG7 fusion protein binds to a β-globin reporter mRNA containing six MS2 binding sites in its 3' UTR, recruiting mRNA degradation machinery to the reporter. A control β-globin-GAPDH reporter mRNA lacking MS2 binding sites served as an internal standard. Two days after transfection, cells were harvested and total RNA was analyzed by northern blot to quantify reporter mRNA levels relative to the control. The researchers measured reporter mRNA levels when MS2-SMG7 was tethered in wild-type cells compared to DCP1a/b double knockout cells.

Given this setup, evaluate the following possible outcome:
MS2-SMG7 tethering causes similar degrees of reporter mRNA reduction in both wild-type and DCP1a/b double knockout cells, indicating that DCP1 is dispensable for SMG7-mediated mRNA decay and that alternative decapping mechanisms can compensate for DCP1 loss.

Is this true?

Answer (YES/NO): NO